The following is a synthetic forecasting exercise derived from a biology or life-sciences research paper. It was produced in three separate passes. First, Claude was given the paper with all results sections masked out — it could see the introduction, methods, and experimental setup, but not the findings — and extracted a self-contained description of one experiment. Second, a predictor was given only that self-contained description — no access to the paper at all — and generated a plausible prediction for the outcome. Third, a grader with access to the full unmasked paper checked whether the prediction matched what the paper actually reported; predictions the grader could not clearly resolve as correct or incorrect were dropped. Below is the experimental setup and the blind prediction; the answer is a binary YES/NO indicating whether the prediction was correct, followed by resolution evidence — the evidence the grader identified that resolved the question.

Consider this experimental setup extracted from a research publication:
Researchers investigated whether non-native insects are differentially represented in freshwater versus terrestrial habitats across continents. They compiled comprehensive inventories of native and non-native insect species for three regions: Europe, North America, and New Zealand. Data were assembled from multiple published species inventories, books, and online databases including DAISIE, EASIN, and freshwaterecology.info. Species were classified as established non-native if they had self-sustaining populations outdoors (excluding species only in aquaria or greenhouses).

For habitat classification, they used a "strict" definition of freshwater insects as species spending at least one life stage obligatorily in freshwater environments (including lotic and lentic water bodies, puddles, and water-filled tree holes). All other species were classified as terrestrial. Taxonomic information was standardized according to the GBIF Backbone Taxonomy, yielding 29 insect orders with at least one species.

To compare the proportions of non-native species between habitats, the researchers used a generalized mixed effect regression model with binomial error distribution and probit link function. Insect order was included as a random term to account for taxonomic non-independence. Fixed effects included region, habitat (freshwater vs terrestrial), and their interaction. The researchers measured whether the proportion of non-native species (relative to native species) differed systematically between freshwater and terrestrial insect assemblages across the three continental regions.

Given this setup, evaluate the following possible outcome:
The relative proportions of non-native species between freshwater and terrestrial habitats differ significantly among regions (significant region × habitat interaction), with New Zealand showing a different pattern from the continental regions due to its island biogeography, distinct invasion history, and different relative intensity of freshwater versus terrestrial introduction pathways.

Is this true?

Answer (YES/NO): NO